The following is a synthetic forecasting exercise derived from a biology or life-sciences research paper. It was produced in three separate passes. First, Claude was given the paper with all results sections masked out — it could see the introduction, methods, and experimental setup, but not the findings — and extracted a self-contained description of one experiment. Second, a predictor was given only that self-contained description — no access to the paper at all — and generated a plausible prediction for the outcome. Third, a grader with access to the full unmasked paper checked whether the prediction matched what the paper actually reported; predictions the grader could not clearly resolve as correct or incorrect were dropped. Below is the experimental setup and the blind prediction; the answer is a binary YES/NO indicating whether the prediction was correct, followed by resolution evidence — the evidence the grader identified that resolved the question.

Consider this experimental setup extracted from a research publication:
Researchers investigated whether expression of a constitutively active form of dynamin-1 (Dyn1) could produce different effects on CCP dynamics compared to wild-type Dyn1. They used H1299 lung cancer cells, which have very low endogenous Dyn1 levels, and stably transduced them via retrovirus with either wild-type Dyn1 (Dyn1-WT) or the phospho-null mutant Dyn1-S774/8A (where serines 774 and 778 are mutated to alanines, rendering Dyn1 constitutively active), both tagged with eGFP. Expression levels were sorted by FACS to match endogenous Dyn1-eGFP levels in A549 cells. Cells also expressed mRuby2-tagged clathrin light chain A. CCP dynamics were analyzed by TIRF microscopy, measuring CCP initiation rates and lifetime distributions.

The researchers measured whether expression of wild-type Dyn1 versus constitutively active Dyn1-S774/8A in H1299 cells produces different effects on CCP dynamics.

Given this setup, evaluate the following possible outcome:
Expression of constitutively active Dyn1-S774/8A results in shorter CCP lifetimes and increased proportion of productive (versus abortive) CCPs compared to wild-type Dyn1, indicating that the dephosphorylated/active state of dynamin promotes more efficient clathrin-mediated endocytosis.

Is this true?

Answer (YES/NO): NO